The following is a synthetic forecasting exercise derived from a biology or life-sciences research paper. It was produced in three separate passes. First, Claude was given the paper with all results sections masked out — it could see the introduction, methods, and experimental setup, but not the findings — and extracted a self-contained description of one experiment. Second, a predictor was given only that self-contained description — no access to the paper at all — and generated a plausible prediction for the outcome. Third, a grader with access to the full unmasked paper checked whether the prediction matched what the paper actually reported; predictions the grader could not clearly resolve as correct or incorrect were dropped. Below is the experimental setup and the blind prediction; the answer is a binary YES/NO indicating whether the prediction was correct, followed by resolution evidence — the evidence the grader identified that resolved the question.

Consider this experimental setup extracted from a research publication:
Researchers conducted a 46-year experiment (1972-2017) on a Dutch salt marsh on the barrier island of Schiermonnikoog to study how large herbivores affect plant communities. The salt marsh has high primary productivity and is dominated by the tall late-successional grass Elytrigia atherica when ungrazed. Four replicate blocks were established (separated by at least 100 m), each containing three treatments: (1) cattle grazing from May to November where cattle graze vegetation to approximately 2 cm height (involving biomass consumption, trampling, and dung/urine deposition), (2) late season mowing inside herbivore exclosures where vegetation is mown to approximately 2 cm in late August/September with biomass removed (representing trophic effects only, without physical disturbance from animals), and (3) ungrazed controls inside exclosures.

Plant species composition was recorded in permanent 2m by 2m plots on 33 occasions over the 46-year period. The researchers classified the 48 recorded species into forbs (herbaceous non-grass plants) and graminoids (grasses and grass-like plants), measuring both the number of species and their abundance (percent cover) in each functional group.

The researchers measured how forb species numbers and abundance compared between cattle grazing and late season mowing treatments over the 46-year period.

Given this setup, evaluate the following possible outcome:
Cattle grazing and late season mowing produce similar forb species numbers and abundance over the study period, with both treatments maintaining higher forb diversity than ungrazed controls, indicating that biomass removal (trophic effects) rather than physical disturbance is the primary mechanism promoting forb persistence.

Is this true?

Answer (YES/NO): NO